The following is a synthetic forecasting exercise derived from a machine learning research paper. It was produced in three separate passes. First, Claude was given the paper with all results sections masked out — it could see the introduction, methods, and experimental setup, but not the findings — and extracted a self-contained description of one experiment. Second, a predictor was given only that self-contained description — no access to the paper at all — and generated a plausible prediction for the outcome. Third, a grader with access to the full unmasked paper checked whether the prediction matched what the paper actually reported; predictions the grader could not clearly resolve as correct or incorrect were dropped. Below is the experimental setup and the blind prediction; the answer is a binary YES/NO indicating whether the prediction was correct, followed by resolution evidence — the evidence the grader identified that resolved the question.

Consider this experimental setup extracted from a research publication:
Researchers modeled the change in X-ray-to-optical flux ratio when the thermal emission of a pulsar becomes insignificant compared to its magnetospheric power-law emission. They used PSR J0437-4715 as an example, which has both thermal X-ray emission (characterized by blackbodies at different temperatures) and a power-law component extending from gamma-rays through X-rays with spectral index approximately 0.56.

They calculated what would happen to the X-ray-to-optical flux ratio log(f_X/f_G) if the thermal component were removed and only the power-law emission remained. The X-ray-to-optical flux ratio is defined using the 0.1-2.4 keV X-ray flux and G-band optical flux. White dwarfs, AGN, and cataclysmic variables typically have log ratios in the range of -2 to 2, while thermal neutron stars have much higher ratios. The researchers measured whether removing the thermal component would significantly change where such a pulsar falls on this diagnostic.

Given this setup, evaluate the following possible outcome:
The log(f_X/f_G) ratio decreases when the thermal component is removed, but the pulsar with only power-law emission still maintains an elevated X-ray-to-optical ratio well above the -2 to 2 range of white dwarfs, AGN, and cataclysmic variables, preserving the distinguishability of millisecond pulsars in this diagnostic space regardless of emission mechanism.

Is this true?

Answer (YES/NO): NO